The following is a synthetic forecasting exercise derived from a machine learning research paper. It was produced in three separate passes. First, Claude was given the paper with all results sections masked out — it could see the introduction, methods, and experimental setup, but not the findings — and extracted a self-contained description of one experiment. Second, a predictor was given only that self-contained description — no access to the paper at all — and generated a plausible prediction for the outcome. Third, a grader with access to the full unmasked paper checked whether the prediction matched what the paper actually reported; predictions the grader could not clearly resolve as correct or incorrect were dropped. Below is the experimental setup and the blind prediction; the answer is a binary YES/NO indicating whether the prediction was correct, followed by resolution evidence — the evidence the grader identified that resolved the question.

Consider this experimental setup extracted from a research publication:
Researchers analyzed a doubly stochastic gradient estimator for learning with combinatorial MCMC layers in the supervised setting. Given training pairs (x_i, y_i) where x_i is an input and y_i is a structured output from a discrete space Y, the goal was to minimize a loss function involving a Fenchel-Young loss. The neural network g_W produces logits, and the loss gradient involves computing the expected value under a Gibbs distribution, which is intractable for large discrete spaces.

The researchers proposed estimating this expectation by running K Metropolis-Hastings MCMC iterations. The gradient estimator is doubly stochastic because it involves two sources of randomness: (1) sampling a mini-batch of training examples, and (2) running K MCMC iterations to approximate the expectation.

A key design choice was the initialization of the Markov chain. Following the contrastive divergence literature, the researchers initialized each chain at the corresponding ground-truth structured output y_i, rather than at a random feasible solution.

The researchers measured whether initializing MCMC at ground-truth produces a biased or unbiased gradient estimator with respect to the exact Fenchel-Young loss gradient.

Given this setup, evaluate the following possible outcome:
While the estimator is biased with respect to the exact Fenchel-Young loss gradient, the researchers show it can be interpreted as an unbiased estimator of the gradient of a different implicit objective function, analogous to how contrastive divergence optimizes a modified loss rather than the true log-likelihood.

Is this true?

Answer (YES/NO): YES